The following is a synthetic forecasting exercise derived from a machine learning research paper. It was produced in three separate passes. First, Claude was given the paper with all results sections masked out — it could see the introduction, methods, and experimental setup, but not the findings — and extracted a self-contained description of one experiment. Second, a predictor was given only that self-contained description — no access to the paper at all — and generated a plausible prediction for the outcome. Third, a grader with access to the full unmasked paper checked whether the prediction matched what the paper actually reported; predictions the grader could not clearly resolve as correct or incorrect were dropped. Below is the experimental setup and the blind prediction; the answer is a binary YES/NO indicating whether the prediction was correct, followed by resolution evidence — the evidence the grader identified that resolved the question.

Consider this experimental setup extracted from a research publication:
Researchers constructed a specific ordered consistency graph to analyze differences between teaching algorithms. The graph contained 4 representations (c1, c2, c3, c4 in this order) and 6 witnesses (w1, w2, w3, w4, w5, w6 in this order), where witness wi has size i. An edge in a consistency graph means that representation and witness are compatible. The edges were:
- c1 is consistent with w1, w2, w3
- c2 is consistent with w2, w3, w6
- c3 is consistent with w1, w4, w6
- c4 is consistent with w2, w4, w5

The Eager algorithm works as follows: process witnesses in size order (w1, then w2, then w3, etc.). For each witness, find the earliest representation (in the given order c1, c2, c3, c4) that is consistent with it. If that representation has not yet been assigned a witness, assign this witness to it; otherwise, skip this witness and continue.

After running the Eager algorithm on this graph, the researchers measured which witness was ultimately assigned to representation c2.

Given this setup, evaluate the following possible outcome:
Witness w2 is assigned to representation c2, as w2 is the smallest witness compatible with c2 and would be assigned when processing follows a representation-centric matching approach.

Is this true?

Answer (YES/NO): NO